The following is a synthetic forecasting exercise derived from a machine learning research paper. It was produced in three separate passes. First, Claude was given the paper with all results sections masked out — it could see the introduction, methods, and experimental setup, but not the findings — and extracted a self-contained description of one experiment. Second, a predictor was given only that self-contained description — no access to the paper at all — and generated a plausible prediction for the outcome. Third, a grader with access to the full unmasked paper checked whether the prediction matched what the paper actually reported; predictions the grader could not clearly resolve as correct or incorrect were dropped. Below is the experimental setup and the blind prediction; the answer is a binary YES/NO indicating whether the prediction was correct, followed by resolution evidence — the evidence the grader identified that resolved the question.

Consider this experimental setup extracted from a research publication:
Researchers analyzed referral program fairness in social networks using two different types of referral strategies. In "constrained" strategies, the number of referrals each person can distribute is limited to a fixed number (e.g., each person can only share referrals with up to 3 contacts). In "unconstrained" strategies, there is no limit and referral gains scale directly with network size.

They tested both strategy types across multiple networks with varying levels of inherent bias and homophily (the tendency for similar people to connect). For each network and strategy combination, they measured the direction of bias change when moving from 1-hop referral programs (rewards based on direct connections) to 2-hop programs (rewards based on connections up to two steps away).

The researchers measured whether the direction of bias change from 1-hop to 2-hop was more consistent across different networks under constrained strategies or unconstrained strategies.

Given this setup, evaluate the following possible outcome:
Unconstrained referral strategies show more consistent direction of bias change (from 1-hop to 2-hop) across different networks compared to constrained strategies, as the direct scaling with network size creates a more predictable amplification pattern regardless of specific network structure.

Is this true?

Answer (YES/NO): NO